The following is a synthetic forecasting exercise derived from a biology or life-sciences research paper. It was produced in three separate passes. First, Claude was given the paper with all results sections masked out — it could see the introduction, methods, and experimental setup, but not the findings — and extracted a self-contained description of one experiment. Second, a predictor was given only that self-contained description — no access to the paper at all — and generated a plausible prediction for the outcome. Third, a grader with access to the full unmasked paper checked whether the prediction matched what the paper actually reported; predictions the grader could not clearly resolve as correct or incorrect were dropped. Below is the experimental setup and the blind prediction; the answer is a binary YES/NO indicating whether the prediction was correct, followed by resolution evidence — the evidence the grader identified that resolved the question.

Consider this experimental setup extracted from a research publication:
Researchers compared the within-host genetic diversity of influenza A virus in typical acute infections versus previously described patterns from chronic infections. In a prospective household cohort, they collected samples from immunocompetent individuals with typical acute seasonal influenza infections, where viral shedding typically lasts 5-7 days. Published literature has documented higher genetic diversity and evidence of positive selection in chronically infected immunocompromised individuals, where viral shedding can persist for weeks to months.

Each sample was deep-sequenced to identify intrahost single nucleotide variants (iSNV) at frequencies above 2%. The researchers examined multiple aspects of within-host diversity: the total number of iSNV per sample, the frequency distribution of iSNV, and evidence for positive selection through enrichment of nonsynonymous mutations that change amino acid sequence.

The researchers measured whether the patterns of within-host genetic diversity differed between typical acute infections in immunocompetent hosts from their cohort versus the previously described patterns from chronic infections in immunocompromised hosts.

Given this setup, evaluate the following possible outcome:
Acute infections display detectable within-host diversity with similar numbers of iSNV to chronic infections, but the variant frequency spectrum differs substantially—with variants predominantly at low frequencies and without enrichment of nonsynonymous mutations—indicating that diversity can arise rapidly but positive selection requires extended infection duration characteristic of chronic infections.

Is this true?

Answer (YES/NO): NO